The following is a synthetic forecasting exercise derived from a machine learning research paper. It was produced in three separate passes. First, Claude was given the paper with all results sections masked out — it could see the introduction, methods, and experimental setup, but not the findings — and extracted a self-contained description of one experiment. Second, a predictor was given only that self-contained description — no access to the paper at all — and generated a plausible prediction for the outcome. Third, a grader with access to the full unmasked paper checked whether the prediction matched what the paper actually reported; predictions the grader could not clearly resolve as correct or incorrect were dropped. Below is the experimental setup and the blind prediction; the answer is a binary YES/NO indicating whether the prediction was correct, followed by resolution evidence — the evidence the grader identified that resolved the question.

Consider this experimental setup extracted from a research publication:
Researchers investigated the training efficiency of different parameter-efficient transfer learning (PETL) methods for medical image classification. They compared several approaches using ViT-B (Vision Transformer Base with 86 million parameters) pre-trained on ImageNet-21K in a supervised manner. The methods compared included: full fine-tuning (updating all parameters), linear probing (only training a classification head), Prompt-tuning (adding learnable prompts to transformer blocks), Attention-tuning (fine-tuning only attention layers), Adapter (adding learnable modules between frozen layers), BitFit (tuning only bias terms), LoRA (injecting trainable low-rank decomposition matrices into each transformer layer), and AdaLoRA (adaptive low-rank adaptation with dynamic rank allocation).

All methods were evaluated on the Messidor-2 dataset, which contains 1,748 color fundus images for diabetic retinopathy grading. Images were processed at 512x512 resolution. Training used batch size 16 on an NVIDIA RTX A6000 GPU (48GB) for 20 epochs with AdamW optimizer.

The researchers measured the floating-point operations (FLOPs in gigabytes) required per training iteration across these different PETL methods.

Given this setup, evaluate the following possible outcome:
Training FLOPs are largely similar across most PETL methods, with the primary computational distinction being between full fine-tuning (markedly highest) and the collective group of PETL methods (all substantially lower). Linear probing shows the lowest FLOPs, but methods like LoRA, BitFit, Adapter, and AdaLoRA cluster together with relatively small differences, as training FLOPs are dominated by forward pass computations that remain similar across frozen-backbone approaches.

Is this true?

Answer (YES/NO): NO